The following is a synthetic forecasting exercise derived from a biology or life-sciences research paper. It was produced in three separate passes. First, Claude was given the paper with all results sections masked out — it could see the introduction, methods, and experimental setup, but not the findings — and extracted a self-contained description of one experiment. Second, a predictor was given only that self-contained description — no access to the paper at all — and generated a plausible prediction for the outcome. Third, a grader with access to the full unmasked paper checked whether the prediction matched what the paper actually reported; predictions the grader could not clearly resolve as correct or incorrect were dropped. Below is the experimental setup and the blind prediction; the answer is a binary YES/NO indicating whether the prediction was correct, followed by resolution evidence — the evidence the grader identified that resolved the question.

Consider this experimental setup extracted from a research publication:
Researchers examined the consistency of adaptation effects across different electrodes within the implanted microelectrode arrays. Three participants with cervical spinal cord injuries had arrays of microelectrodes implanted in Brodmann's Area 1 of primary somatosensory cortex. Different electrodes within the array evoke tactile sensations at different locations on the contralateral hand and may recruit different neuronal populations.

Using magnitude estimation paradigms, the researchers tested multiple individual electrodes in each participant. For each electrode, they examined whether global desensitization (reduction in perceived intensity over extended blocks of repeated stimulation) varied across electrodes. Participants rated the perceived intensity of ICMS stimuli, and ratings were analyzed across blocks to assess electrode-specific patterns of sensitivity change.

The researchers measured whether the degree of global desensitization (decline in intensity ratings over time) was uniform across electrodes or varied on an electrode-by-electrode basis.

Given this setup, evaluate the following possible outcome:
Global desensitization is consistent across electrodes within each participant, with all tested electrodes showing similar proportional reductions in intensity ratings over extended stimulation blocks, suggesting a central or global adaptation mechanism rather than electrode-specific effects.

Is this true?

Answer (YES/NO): NO